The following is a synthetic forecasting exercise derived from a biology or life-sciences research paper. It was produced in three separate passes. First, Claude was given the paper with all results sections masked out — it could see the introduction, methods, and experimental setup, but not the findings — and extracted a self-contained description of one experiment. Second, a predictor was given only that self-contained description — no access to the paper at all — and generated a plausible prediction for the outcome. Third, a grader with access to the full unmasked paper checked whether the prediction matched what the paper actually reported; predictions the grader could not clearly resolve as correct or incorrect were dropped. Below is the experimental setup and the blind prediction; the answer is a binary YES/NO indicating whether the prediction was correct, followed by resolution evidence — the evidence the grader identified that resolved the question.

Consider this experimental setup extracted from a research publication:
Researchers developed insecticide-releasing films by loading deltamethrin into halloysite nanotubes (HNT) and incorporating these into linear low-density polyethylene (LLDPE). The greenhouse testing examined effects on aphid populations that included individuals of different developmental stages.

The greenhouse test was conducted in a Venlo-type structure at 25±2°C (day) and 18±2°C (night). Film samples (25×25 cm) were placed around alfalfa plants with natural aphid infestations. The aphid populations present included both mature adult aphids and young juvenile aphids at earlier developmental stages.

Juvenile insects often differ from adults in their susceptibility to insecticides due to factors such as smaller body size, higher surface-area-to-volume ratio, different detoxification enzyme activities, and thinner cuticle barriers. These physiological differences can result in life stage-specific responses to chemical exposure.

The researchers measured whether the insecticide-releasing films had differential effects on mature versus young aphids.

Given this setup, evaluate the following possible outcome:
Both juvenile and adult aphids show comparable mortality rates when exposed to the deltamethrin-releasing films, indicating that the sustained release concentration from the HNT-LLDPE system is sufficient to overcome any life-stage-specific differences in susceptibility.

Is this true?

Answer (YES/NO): NO